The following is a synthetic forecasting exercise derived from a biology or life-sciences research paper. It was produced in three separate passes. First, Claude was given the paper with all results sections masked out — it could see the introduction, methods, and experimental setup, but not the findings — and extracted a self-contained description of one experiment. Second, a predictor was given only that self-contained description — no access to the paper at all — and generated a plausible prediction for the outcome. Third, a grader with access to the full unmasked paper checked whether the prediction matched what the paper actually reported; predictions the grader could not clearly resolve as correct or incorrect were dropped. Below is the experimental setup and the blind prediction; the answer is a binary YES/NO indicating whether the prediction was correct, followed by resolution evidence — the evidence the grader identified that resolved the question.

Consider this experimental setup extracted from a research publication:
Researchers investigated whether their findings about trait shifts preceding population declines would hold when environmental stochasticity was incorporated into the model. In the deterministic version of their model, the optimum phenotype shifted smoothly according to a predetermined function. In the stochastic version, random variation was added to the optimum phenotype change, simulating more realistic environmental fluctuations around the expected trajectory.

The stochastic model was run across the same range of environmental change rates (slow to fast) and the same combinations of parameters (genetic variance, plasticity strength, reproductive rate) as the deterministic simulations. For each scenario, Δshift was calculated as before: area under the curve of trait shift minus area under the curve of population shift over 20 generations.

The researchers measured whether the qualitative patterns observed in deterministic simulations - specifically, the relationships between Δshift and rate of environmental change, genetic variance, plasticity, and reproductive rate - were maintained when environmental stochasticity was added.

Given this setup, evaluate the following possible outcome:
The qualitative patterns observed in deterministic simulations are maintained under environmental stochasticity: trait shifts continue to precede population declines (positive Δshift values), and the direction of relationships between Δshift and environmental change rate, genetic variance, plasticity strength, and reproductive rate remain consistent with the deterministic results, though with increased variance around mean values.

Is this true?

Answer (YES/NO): YES